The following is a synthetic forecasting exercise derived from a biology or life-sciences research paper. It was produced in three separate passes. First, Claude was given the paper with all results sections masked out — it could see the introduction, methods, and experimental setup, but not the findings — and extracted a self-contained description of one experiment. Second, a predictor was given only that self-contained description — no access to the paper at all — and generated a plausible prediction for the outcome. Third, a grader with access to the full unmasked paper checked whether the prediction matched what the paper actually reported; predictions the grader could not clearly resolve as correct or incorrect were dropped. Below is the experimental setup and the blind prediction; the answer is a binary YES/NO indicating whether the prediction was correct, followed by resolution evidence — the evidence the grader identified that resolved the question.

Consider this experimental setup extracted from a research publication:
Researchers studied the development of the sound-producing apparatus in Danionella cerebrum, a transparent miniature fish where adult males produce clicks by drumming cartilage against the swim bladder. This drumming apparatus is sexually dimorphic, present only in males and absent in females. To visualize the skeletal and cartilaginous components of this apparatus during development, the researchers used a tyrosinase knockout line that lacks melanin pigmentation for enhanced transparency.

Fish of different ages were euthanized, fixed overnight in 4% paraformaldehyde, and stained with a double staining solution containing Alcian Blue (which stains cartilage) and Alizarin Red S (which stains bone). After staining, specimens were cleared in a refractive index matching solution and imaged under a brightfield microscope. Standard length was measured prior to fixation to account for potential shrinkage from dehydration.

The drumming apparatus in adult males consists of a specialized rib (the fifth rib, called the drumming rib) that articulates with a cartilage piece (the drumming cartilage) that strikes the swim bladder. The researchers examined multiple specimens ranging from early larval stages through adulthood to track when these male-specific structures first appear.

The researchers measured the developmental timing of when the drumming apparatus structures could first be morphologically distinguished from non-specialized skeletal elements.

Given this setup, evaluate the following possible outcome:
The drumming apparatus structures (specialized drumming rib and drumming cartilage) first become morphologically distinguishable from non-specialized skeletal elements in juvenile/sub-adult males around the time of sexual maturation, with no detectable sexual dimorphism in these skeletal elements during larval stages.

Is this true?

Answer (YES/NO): NO